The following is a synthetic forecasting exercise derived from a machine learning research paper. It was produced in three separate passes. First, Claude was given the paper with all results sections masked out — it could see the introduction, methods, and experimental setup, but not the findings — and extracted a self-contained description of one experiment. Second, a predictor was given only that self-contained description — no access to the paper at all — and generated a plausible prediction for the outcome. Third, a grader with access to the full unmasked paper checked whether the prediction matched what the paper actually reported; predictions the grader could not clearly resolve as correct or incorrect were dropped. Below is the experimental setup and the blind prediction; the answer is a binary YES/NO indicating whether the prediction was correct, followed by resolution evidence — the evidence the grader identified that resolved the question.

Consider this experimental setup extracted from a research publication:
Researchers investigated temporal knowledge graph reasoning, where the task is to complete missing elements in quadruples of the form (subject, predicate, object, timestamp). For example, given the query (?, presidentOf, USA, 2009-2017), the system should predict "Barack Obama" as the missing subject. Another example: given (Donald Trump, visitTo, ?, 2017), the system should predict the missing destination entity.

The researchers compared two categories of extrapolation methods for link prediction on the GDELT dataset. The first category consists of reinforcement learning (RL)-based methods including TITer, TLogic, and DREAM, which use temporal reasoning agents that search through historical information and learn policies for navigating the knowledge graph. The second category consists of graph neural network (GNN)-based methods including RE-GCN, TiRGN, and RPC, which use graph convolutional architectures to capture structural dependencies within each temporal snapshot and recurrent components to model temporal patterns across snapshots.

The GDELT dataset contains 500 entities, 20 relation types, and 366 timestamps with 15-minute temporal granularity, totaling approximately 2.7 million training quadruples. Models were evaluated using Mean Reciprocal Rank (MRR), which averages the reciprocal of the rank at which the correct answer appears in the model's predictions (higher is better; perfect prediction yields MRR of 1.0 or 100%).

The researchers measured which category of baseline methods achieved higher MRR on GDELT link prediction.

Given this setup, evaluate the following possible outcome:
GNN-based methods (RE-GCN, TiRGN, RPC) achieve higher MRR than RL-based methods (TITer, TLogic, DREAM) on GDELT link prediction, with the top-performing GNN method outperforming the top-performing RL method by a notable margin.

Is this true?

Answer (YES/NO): NO